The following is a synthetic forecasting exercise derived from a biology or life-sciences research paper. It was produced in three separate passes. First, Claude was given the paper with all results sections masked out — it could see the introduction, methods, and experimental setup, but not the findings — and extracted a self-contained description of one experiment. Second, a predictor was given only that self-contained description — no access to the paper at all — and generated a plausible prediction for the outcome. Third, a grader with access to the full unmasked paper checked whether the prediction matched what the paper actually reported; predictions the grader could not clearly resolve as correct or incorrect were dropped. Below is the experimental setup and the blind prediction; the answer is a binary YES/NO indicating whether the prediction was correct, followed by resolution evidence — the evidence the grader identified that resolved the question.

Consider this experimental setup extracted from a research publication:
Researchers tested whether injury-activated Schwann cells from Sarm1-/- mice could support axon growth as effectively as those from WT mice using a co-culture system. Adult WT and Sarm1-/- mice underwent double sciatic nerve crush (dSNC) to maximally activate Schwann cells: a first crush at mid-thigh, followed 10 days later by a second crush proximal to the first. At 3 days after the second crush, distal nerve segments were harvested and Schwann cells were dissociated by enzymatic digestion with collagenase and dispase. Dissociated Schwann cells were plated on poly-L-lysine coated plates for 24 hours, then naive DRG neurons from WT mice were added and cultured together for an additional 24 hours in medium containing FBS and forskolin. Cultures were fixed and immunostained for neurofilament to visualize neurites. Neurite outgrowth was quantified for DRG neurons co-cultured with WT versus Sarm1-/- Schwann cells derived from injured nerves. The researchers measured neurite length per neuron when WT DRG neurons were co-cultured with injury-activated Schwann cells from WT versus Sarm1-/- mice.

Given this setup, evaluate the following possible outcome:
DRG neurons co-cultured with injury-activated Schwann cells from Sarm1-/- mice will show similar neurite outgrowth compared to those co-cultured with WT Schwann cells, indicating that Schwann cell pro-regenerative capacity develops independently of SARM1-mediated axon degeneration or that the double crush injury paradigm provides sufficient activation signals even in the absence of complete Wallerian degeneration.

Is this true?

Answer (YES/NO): YES